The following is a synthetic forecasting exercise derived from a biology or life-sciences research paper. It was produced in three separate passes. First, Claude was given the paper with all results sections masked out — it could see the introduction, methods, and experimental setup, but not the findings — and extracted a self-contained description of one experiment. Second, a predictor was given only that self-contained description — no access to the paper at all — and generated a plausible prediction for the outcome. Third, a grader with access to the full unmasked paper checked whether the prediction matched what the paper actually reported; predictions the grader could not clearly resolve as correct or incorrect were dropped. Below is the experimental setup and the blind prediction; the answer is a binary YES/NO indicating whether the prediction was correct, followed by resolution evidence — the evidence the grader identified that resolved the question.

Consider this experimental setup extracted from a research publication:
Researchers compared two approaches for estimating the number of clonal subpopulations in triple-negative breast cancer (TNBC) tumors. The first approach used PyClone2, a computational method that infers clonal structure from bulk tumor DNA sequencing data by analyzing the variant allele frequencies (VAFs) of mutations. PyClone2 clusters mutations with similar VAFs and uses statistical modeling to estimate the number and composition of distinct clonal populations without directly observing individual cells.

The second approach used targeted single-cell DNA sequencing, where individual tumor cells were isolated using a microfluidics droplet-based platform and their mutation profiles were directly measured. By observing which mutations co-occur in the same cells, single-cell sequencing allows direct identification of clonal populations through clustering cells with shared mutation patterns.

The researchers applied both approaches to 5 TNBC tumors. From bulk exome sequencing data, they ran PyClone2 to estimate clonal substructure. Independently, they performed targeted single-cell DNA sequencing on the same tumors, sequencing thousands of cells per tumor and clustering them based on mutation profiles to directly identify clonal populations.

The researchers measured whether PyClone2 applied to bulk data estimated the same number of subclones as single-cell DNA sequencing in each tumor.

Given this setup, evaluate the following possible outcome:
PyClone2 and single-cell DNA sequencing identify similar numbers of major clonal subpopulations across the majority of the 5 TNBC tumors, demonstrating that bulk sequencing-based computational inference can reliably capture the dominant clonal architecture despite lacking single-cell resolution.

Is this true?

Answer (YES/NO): NO